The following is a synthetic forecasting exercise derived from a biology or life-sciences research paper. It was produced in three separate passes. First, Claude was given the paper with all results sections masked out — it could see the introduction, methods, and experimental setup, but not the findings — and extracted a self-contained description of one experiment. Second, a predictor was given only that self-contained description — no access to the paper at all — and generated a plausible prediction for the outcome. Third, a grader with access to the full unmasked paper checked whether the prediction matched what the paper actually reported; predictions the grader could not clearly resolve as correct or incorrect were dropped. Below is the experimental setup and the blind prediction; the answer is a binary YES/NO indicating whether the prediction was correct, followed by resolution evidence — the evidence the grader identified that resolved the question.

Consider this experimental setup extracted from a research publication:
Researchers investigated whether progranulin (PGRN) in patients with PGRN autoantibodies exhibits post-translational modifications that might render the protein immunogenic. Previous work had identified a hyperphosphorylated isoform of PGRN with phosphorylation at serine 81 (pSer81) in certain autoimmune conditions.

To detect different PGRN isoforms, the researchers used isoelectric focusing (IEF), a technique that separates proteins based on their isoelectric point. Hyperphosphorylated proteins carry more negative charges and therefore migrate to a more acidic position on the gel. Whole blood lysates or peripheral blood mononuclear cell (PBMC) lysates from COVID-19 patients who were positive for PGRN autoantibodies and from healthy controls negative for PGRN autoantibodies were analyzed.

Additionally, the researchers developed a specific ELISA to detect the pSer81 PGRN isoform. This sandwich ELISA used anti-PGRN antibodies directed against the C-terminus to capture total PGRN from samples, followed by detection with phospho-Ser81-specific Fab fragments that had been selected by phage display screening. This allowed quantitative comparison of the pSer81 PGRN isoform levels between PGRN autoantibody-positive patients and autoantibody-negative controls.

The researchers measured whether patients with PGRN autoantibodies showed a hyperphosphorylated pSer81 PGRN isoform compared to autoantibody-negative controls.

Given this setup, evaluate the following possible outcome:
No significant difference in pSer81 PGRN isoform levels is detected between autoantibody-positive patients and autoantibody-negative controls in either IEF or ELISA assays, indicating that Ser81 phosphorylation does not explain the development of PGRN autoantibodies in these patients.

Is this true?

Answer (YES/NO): NO